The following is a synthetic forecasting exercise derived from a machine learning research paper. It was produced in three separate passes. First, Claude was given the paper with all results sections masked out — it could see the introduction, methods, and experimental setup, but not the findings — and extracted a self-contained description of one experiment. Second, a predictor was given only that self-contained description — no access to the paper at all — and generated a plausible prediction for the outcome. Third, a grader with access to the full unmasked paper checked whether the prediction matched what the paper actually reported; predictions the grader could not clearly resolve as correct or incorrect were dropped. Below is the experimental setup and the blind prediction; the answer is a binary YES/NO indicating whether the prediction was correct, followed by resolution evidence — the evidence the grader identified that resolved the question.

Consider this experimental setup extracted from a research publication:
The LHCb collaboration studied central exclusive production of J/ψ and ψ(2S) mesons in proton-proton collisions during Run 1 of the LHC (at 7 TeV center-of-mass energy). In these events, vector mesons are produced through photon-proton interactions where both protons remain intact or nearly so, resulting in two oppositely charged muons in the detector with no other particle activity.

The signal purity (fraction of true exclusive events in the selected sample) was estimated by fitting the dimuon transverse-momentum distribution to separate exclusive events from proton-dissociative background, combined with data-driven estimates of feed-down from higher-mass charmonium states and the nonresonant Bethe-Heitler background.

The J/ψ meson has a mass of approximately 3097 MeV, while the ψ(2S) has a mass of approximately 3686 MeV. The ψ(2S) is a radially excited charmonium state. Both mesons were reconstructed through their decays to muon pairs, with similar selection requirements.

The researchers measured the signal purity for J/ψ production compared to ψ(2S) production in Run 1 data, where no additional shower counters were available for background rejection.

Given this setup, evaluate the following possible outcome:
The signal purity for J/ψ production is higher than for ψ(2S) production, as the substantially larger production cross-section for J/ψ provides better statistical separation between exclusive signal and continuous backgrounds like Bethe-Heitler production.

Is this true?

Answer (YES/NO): YES